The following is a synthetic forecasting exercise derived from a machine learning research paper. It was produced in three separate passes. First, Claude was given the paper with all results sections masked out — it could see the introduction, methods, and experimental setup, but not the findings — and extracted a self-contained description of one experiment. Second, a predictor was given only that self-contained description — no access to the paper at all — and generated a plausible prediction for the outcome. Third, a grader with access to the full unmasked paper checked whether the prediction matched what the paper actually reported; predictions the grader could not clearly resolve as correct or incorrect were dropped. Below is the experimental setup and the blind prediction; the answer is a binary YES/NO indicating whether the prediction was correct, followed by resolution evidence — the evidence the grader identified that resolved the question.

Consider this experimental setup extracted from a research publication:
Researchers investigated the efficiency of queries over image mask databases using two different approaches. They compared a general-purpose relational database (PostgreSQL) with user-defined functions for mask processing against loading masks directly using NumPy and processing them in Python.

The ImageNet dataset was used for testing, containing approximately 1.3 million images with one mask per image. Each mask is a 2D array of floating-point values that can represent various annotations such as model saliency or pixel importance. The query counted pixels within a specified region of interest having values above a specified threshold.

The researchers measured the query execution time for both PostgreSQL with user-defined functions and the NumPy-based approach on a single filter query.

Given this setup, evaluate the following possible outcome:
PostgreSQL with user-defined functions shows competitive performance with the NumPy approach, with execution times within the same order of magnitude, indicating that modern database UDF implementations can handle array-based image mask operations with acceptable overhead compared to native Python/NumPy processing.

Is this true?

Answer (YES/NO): YES